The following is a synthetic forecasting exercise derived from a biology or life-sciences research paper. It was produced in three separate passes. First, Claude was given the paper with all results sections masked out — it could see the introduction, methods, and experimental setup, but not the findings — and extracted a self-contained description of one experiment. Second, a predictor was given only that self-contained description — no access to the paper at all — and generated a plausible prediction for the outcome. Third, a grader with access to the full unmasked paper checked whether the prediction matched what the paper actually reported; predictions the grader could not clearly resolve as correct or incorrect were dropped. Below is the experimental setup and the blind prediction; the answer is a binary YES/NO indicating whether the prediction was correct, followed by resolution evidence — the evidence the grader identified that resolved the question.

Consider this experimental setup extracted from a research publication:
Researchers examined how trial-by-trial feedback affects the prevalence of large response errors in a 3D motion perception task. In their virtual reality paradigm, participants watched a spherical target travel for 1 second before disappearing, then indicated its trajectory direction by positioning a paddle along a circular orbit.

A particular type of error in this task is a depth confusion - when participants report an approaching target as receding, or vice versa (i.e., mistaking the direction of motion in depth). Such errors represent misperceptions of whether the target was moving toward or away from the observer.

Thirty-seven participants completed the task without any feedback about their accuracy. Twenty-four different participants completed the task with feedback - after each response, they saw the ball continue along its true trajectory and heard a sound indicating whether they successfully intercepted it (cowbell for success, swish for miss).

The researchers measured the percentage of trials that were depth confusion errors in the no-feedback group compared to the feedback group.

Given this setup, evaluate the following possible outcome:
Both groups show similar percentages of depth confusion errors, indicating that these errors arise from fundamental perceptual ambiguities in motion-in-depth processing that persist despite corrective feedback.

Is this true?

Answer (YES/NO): NO